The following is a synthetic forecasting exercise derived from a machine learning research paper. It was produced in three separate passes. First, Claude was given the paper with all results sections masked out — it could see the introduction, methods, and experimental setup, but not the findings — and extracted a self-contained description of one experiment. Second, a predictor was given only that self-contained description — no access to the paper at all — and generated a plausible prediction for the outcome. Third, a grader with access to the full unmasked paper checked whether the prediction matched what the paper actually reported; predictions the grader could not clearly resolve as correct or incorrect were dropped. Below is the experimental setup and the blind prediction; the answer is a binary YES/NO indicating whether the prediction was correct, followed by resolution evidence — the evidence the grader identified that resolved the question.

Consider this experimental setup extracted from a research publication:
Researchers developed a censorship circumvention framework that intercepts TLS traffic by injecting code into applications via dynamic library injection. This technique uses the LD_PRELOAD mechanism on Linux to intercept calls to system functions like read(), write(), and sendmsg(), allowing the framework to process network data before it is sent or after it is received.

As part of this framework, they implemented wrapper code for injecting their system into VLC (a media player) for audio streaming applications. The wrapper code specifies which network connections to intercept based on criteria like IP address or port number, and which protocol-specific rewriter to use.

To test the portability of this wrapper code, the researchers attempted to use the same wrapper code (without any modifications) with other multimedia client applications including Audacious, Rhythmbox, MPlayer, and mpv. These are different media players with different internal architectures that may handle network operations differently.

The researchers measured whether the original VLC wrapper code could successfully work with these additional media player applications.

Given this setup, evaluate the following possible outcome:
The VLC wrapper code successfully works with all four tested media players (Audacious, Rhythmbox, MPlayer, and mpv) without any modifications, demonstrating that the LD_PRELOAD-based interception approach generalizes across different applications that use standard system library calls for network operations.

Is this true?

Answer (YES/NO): YES